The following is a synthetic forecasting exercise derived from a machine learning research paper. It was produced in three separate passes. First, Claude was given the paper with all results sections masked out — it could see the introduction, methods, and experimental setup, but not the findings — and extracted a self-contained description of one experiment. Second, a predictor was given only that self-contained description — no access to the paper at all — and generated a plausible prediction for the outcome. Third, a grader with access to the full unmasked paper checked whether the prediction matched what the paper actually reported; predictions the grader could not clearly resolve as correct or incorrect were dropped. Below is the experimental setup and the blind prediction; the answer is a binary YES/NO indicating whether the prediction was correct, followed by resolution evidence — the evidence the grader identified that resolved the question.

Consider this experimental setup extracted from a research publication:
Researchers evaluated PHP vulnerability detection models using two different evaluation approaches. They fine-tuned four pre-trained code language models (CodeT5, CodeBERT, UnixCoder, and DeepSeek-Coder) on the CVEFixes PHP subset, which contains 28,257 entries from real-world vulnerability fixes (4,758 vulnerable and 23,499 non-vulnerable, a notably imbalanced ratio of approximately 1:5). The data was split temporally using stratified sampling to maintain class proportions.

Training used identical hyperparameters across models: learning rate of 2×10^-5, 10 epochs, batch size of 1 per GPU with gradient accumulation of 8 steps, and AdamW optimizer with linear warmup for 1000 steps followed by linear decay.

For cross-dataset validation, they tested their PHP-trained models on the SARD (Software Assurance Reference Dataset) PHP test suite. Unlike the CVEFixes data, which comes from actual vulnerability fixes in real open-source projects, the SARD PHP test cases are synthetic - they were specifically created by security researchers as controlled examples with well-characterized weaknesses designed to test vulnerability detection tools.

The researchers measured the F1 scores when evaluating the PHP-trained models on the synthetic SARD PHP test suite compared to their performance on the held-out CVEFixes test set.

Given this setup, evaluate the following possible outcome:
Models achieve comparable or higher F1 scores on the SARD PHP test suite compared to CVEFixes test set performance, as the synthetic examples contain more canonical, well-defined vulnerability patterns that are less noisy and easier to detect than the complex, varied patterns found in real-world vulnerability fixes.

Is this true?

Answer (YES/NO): NO